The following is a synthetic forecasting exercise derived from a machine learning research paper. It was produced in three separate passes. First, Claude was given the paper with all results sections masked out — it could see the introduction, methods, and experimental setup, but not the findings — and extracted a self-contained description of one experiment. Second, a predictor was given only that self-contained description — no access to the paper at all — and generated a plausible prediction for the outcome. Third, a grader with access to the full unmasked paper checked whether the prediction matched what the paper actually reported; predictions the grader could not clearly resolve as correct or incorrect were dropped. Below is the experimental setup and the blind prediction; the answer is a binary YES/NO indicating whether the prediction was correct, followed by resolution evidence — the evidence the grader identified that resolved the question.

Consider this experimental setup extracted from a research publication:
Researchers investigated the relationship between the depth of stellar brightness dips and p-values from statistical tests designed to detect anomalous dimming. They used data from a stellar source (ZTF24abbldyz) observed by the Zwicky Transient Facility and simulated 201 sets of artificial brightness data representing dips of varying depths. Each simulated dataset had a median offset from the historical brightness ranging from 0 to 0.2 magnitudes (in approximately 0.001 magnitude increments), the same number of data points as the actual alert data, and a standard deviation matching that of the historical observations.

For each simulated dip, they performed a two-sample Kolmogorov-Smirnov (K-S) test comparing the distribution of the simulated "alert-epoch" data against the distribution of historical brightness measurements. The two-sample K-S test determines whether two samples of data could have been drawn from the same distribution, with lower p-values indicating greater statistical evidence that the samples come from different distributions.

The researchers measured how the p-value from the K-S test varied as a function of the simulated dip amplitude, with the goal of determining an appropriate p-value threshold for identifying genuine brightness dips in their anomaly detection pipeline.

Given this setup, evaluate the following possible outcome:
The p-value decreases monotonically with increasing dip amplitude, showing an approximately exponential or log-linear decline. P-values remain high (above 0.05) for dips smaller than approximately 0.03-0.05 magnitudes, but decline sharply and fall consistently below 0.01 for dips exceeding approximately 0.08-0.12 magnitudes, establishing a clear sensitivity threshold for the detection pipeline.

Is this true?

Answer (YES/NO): NO